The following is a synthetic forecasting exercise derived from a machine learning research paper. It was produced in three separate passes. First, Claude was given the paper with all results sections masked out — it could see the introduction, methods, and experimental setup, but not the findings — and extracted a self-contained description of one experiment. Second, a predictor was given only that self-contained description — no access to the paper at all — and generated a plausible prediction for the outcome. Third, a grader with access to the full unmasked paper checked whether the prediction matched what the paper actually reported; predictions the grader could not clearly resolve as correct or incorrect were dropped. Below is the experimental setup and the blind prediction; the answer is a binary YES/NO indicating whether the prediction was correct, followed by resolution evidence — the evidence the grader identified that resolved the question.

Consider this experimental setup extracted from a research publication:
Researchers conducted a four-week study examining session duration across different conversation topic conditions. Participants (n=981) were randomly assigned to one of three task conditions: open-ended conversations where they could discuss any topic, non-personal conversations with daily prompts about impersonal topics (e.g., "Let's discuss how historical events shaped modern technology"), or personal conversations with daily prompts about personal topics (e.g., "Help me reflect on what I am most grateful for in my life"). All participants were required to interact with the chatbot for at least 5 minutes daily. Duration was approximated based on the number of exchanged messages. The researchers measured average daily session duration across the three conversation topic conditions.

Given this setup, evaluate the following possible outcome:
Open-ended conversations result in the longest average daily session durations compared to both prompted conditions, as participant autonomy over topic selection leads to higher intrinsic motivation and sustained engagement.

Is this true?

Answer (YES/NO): YES